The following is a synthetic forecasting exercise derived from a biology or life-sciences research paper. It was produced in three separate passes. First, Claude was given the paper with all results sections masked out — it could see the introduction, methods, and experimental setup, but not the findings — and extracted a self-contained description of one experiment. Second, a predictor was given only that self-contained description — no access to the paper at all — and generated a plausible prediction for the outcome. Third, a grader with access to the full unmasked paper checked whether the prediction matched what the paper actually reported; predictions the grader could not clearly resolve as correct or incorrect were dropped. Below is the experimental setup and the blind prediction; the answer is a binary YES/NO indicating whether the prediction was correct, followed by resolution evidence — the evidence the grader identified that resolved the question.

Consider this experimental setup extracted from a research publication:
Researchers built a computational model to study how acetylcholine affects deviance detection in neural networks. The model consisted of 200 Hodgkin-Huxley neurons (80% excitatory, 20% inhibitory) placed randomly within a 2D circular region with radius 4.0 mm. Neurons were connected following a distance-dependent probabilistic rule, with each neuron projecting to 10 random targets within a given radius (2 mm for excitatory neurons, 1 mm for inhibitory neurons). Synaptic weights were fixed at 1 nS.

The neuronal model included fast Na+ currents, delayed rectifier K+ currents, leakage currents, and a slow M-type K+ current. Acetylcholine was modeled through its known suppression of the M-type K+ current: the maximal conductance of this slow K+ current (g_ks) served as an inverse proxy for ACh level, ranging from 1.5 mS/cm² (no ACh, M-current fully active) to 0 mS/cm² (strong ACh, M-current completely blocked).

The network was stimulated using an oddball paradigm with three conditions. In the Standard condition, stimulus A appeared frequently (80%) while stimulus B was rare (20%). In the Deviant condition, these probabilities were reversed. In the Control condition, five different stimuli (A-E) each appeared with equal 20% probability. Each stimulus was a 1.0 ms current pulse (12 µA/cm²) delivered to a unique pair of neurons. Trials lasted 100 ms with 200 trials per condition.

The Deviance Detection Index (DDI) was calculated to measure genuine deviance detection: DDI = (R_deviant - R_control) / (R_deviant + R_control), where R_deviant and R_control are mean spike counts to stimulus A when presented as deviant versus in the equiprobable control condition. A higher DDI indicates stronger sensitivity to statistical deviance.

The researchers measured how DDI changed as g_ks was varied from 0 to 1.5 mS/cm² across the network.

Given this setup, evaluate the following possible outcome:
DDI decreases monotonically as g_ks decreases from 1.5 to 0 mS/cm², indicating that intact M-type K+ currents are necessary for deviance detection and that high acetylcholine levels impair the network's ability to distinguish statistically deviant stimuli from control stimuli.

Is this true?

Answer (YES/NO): NO